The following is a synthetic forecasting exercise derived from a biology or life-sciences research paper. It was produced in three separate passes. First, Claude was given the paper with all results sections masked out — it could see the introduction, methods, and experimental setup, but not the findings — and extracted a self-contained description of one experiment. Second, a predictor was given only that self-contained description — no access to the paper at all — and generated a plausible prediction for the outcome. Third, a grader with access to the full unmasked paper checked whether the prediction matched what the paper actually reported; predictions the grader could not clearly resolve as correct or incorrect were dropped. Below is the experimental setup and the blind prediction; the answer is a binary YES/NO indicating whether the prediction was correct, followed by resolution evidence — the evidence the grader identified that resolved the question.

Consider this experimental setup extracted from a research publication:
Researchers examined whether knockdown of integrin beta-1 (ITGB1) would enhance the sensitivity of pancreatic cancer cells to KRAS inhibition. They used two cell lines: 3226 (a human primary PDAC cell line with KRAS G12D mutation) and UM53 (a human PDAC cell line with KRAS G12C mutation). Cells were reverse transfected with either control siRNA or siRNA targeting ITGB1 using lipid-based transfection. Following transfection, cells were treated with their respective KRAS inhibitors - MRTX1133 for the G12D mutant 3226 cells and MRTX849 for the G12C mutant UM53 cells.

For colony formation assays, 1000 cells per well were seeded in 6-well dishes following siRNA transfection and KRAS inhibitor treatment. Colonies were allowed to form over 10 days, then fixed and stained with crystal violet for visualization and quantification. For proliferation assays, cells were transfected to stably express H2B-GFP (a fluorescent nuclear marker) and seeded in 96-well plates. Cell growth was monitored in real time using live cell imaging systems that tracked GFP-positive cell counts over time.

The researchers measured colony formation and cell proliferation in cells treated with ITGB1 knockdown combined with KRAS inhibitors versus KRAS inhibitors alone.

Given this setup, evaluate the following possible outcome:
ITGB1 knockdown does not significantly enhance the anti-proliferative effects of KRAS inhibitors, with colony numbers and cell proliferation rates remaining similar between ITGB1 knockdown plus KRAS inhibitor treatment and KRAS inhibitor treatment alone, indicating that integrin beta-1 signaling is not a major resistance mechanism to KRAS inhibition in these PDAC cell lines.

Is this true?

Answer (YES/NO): NO